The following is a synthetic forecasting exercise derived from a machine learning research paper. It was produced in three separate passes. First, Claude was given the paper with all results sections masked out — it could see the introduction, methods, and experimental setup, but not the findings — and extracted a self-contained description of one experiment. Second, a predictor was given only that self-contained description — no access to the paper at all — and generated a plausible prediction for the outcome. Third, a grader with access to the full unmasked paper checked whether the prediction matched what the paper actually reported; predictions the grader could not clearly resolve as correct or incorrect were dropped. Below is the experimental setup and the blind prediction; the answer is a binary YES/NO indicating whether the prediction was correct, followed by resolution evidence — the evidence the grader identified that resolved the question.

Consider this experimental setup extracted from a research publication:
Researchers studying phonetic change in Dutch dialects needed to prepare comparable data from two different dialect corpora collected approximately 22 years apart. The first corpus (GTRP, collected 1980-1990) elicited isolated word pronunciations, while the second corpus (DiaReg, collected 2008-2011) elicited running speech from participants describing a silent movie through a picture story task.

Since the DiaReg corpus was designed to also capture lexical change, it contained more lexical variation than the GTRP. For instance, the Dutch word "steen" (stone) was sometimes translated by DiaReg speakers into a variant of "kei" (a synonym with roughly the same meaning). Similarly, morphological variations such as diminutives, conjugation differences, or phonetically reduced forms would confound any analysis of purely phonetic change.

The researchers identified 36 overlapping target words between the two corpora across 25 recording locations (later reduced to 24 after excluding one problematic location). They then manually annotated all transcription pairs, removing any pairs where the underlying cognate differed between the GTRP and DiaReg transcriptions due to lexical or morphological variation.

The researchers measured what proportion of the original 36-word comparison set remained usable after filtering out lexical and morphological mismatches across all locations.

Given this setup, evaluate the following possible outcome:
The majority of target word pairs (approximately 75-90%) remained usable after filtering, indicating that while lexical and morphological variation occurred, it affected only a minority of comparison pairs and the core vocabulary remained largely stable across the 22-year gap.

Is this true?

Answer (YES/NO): NO